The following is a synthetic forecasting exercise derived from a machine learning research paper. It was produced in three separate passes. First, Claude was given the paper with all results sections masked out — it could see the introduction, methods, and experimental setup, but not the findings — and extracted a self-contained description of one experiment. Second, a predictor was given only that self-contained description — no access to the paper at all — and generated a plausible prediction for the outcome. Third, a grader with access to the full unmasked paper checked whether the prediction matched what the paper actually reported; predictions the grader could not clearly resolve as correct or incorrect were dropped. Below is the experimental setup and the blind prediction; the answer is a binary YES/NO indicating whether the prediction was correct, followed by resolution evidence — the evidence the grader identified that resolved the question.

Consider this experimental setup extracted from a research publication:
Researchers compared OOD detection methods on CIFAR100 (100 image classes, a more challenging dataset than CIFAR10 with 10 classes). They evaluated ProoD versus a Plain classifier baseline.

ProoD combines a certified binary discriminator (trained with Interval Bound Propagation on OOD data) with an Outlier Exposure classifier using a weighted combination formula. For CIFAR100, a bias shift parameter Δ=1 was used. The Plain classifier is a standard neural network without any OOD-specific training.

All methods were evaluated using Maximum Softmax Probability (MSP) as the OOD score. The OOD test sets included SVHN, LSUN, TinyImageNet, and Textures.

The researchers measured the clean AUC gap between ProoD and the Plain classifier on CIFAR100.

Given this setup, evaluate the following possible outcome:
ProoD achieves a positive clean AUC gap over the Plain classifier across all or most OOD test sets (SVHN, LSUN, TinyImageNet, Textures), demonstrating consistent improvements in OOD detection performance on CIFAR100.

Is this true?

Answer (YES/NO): YES